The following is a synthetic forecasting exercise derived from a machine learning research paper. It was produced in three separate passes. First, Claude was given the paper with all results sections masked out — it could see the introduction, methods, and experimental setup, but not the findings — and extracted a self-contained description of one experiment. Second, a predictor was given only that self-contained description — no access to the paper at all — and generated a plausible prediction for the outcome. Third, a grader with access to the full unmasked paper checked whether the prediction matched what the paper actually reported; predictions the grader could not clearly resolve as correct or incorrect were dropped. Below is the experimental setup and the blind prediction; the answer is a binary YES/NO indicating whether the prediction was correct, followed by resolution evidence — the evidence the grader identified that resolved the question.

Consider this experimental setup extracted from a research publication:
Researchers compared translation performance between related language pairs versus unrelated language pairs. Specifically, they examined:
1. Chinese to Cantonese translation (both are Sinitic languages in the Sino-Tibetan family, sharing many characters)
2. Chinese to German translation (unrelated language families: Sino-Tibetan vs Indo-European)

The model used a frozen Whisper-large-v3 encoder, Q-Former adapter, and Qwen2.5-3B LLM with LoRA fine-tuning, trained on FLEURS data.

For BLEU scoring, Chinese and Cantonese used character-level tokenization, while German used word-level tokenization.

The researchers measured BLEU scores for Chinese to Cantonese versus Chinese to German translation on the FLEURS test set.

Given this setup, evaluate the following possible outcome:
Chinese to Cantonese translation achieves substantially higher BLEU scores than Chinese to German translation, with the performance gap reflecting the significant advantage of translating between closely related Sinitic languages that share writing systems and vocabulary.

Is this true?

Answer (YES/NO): YES